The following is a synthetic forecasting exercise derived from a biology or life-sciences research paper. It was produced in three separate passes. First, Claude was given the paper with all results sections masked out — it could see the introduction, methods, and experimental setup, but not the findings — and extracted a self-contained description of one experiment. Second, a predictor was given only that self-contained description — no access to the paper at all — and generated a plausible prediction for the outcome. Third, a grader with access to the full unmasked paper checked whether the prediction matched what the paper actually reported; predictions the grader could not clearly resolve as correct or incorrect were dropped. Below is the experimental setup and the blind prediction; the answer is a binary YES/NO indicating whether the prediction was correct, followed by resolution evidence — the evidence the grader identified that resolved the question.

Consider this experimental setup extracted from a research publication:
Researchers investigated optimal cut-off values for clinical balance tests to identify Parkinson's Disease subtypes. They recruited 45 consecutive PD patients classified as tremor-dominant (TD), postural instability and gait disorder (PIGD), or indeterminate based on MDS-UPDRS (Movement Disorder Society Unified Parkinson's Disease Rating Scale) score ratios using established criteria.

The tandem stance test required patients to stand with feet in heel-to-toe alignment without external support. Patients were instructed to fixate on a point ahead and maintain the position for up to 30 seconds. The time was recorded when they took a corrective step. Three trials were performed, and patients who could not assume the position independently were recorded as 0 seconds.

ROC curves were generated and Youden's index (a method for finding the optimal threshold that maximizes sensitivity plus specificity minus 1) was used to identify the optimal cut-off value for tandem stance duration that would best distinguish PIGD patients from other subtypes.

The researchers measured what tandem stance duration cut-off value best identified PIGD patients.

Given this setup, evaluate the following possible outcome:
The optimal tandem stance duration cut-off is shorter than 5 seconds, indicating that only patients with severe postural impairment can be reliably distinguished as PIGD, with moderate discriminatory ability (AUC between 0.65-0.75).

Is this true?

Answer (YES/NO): NO